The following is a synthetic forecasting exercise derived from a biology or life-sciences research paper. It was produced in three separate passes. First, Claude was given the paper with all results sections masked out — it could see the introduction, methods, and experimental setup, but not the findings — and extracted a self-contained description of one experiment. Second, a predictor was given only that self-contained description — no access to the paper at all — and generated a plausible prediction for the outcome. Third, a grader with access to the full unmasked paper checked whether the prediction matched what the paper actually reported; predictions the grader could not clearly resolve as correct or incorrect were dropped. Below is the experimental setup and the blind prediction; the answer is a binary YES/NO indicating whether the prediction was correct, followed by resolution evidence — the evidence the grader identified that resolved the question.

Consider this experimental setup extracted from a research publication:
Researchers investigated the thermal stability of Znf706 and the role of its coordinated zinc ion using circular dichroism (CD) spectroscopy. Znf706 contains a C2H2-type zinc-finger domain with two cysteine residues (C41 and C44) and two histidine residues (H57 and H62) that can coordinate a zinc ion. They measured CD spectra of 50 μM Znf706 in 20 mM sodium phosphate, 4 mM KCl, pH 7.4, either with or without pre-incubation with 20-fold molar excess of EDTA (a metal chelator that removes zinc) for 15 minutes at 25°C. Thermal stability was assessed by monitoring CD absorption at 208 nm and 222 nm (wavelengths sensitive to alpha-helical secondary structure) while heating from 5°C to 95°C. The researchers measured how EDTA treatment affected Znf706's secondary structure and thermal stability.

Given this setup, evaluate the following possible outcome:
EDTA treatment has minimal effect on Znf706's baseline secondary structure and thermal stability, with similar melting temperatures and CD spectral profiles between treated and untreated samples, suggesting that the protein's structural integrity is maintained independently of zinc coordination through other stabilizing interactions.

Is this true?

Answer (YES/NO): NO